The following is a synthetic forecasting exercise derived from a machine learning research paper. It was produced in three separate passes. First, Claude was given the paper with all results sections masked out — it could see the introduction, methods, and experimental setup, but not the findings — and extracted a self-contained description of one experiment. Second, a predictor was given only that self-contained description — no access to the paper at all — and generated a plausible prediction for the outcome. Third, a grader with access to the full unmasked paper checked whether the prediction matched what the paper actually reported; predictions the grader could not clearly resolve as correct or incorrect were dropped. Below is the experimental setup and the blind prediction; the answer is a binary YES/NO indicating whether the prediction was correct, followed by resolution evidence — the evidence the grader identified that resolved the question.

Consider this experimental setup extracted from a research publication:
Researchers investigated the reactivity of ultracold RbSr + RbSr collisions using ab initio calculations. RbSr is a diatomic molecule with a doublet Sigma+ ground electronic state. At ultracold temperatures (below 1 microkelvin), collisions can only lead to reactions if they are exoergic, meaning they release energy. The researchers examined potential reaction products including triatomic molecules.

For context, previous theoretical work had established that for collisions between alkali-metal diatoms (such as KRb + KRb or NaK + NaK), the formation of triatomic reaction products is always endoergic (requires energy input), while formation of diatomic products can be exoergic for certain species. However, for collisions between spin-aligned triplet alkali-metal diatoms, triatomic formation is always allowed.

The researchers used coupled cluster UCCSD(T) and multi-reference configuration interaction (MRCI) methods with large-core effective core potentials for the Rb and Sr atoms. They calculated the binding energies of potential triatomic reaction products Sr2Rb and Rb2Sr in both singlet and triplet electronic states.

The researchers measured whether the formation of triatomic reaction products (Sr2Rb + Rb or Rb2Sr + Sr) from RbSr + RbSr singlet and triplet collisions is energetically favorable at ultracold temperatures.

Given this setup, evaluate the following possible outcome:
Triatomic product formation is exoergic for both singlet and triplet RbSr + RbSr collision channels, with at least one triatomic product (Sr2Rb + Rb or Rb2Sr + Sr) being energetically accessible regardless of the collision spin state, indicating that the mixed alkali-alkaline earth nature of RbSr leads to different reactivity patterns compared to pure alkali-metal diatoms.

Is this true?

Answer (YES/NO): YES